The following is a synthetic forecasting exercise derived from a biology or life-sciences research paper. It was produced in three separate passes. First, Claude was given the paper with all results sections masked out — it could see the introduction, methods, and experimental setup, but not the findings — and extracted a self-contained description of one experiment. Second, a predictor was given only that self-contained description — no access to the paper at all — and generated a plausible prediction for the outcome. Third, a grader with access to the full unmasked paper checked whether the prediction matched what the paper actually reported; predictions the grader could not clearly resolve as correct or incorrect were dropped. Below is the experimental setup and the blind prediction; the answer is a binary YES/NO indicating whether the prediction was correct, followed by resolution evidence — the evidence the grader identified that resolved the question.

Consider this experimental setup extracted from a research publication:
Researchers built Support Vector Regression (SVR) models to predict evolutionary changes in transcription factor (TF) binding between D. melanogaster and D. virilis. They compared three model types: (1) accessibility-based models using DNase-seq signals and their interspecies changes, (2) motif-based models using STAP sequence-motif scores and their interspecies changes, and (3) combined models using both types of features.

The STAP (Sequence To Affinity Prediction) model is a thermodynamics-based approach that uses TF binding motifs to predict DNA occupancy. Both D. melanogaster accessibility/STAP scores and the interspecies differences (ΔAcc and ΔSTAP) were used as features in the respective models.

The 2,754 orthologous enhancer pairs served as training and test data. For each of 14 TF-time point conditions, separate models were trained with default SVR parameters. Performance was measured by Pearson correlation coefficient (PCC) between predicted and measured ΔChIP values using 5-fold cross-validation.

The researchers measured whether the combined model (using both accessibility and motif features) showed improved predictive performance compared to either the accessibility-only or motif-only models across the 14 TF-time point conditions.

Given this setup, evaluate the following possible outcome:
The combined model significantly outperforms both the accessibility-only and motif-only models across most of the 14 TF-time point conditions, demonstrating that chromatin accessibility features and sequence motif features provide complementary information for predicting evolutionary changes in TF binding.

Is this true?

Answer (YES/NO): YES